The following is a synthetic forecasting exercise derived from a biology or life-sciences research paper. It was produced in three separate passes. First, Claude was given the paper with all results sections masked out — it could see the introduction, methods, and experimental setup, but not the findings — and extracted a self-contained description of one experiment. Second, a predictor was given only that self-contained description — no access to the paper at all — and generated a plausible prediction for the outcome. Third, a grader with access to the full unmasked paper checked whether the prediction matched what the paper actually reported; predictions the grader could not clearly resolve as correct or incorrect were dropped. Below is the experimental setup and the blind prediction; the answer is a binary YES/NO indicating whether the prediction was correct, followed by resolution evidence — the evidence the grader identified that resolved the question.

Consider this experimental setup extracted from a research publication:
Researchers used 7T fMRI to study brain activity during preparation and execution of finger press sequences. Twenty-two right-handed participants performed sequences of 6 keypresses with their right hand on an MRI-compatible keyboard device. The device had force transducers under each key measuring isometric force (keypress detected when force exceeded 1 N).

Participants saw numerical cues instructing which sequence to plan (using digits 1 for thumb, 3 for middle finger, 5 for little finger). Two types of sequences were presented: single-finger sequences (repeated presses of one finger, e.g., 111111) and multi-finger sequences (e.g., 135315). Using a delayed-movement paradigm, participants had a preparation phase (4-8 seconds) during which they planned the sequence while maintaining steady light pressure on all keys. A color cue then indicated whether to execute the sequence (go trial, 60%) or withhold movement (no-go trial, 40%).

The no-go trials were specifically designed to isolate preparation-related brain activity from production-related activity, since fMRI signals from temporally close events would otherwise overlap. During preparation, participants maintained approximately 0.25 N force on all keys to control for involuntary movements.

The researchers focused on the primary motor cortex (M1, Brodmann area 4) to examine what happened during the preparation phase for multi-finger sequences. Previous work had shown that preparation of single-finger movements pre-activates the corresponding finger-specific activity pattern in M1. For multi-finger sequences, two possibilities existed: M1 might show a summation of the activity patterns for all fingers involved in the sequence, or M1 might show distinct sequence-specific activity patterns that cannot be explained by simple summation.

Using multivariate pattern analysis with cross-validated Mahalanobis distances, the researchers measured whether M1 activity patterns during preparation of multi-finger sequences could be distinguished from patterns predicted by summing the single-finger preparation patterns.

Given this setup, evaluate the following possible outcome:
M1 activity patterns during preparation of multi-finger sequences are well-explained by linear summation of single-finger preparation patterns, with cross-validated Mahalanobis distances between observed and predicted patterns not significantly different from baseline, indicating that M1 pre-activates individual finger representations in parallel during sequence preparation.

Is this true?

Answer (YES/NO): NO